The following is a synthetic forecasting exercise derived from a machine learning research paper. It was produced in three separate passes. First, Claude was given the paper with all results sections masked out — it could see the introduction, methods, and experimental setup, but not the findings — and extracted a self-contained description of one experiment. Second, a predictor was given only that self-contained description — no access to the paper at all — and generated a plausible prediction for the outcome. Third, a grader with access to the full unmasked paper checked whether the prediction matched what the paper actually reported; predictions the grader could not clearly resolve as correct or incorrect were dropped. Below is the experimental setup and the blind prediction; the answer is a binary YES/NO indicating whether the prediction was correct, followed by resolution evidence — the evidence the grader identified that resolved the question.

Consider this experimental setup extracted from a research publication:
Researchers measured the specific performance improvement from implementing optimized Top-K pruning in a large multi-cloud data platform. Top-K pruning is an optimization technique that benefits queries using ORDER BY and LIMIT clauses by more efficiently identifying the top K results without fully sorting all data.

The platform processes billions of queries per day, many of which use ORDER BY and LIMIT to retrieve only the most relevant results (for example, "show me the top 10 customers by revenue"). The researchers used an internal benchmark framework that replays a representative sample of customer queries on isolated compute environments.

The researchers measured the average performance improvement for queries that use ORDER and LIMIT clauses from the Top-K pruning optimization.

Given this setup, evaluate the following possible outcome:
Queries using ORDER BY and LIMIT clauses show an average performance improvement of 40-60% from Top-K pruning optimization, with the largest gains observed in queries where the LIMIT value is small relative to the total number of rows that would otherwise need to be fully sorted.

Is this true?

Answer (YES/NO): NO